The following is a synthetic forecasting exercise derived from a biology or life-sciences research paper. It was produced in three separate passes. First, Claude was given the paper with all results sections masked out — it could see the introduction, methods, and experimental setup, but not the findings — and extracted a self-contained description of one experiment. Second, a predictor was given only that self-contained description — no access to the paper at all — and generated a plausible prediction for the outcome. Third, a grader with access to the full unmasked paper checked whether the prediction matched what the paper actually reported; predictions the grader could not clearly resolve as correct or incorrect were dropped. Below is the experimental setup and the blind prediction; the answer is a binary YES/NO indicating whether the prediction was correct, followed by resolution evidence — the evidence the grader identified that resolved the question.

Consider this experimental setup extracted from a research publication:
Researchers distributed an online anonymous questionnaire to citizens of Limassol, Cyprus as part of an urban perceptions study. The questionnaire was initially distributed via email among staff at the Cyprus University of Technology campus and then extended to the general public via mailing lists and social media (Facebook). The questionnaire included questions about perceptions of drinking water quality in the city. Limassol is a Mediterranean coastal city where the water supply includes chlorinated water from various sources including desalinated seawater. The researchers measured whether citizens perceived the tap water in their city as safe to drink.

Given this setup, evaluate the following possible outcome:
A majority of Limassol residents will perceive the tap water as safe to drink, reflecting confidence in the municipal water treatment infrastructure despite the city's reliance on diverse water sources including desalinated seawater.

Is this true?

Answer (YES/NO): NO